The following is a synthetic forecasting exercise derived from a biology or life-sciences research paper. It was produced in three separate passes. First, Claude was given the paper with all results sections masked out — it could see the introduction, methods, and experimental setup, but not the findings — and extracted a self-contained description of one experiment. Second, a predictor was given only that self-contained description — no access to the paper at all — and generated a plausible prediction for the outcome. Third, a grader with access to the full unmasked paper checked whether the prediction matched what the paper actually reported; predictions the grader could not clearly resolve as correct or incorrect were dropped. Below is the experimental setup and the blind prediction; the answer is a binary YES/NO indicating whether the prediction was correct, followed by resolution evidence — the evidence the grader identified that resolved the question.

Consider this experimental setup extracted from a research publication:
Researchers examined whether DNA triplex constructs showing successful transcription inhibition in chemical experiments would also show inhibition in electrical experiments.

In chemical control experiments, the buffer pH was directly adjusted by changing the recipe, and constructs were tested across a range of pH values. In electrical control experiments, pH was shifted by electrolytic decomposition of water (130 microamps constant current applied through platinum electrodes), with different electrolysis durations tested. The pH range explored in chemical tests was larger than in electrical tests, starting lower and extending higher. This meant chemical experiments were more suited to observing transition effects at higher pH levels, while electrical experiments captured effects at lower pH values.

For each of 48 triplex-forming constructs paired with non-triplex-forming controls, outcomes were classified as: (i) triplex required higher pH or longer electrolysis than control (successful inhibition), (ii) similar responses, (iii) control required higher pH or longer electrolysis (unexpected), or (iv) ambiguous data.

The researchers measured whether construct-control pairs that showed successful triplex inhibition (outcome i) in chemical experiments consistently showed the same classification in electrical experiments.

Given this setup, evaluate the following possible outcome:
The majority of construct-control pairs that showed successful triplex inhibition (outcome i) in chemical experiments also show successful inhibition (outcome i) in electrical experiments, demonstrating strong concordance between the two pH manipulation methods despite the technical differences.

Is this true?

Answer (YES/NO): NO